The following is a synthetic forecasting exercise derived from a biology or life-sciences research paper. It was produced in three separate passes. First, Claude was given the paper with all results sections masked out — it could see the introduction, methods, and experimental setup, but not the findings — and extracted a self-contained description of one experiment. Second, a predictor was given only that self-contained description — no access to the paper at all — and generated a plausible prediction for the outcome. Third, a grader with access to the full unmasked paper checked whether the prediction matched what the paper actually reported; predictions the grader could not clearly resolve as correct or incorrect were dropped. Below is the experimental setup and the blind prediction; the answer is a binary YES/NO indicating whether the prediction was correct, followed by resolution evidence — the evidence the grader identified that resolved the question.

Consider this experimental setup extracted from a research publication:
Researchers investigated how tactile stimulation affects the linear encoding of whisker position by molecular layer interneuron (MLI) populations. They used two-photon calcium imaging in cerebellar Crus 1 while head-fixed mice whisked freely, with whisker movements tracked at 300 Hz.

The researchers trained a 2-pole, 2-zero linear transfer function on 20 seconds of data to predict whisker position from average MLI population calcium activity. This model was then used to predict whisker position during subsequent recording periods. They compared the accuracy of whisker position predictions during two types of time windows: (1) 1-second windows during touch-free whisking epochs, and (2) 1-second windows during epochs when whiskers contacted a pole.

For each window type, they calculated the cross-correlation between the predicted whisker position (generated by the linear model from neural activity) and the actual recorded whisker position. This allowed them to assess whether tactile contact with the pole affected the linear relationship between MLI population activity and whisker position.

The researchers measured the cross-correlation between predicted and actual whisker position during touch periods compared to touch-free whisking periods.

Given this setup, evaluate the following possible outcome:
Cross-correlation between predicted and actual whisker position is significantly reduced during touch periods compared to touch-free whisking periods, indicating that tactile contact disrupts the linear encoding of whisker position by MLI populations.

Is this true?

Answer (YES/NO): YES